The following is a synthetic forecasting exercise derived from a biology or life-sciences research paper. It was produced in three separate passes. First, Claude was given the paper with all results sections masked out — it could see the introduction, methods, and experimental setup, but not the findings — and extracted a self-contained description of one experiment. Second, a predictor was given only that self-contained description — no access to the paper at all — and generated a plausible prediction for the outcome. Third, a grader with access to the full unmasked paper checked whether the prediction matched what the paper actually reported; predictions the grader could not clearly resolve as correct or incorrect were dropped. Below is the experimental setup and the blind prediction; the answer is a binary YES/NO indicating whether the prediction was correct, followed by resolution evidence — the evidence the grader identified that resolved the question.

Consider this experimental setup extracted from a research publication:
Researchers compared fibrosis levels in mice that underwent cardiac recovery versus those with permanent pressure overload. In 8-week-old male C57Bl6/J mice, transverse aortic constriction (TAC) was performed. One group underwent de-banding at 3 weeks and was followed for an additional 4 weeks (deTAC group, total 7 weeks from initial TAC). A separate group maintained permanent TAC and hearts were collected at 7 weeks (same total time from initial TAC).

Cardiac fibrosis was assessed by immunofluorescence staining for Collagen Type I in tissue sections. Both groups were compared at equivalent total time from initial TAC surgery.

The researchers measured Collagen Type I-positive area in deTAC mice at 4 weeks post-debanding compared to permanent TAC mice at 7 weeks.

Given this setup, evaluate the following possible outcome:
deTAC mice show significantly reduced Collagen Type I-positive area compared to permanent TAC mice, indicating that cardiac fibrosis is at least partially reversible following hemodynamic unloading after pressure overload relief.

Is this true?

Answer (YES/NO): NO